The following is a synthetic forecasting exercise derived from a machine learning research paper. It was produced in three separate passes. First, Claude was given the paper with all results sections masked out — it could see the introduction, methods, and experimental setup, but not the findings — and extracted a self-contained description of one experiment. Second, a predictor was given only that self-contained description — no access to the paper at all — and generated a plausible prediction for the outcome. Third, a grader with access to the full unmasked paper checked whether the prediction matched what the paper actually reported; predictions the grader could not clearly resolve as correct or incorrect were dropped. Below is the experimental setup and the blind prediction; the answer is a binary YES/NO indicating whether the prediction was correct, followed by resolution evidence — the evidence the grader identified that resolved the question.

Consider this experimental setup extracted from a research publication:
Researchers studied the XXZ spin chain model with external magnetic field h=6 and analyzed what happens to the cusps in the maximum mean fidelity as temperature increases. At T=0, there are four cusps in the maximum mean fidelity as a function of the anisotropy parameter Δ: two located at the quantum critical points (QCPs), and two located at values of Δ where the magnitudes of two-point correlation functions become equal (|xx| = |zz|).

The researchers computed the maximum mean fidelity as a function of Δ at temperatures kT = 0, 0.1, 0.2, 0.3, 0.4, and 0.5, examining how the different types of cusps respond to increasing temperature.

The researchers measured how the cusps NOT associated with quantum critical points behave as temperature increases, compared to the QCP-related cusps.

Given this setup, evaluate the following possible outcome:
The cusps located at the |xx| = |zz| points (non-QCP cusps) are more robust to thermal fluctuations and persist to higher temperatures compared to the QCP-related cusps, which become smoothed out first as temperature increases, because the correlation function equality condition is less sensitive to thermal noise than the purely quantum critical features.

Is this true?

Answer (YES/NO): YES